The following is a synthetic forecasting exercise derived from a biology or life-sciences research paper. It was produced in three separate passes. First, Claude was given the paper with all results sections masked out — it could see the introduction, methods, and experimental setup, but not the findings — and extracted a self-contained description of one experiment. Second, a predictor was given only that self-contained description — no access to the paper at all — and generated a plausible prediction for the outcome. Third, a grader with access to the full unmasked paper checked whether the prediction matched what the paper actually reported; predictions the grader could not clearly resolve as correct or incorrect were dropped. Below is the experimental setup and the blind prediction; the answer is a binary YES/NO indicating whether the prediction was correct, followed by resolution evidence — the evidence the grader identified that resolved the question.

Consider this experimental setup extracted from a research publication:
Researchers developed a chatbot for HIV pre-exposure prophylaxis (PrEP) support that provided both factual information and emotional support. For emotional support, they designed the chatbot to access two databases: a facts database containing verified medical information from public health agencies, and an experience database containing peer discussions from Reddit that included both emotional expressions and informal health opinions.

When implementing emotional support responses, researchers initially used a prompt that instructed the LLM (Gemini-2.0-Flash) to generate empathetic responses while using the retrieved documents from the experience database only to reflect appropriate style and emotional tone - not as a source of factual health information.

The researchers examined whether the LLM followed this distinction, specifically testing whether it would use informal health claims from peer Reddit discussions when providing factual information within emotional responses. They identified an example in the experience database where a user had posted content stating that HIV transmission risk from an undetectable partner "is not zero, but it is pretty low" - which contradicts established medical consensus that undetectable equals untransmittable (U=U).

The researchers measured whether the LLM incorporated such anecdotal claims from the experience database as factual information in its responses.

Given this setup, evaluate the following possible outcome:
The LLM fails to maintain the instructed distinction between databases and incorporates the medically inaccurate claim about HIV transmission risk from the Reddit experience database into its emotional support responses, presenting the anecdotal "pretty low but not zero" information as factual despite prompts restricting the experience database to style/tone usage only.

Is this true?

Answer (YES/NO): YES